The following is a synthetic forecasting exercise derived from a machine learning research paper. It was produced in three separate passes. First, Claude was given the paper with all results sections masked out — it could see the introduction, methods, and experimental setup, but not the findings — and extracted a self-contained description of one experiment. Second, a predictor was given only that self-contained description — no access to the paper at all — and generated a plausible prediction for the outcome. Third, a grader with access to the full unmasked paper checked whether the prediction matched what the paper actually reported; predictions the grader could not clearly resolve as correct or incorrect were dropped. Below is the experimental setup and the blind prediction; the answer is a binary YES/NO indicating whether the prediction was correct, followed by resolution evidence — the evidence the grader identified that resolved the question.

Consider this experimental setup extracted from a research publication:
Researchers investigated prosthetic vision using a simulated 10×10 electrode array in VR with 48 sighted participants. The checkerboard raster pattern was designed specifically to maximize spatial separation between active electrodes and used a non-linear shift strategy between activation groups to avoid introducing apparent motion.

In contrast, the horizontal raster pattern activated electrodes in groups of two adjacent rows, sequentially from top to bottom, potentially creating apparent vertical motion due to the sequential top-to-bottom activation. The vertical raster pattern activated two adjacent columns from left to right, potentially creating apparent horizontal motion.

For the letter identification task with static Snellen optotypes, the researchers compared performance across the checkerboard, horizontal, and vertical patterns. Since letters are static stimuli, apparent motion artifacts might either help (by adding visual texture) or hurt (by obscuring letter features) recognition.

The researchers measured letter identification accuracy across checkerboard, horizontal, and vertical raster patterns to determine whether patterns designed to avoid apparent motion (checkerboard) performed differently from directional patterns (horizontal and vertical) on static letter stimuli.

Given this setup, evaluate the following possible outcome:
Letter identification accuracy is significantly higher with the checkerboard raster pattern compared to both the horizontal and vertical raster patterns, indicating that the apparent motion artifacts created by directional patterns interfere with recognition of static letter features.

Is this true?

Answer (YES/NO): YES